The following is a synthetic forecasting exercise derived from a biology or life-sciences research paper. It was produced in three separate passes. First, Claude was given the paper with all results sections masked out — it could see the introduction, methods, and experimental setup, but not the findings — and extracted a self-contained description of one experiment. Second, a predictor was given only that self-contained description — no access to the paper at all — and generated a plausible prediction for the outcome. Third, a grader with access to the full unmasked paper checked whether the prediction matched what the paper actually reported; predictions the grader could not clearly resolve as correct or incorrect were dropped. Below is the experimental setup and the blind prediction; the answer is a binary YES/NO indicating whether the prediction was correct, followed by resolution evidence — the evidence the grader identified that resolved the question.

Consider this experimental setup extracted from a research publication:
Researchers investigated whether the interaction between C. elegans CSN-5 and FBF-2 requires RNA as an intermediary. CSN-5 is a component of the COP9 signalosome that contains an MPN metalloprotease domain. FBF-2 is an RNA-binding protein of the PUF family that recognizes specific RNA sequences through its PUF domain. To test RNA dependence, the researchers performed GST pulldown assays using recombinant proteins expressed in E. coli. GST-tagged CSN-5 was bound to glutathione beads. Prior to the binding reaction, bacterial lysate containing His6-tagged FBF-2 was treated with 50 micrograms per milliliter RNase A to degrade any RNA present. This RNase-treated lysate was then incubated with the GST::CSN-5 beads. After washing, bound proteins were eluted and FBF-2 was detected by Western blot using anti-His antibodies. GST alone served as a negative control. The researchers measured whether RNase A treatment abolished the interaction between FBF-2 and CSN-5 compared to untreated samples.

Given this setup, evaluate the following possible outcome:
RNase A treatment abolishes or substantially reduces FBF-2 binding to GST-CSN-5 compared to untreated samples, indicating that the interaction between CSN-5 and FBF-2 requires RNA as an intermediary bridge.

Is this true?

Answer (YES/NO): NO